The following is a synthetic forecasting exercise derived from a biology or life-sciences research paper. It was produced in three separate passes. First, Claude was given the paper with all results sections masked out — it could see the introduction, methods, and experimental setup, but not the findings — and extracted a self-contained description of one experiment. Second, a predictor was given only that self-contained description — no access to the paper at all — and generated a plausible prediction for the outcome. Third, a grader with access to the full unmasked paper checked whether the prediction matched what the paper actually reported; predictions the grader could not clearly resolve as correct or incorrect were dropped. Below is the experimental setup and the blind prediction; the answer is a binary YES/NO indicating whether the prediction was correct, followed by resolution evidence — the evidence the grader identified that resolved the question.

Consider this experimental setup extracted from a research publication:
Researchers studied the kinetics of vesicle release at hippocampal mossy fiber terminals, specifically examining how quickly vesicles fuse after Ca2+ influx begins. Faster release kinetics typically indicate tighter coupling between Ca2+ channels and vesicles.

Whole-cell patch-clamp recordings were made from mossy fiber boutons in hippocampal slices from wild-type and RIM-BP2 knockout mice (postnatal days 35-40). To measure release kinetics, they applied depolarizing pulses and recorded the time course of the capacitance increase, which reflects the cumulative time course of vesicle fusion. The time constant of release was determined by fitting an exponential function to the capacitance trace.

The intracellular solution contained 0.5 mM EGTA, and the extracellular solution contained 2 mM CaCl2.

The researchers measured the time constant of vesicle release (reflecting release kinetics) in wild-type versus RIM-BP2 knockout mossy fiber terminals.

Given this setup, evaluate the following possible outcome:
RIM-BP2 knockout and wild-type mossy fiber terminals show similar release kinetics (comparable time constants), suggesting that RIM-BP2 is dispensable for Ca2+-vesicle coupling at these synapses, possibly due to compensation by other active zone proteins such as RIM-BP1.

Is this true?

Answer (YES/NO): NO